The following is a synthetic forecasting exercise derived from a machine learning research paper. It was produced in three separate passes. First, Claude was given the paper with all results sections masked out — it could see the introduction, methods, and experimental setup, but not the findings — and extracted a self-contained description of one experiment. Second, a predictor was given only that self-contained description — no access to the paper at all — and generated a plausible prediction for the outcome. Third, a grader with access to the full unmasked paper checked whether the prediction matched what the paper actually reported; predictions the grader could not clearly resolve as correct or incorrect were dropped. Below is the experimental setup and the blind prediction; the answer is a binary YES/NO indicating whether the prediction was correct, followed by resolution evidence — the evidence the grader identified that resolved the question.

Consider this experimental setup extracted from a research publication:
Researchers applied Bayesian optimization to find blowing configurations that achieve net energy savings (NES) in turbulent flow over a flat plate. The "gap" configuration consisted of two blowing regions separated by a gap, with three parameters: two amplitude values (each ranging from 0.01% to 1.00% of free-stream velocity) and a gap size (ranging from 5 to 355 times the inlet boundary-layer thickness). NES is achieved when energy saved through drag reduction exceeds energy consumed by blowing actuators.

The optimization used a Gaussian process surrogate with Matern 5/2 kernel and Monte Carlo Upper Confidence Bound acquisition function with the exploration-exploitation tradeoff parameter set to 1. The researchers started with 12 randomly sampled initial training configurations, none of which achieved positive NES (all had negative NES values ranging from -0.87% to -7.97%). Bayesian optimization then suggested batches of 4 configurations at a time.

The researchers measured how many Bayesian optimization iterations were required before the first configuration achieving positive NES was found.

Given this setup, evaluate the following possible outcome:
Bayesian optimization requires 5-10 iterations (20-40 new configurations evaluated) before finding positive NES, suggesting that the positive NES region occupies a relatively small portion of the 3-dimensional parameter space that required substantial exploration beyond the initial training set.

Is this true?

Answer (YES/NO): NO